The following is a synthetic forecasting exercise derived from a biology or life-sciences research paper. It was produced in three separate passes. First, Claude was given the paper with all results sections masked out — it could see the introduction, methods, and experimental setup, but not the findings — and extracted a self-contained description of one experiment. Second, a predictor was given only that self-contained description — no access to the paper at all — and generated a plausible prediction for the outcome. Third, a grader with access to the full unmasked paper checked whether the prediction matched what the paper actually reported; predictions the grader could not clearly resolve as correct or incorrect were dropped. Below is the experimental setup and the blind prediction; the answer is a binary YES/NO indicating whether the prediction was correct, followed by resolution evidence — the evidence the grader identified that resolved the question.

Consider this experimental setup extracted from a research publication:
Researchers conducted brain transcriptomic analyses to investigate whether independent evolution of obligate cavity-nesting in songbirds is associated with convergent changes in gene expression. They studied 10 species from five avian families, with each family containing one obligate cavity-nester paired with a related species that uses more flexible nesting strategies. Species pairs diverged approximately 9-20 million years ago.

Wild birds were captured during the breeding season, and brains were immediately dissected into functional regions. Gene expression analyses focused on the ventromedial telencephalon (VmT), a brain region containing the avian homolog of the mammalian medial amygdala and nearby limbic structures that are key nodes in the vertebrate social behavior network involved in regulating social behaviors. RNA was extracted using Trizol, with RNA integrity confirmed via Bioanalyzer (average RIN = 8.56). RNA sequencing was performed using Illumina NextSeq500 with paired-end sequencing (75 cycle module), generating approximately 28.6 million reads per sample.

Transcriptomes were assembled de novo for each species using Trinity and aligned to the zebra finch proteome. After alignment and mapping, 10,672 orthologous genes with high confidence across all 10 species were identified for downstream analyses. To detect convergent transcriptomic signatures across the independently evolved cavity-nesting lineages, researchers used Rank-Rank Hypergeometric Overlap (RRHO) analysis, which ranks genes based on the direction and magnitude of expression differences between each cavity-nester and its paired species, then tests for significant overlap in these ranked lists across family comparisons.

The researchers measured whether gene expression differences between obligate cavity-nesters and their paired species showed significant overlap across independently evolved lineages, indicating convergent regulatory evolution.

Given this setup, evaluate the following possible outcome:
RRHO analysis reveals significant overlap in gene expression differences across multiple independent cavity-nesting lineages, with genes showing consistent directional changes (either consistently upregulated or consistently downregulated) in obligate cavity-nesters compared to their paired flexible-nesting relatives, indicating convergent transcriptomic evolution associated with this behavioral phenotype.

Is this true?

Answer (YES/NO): YES